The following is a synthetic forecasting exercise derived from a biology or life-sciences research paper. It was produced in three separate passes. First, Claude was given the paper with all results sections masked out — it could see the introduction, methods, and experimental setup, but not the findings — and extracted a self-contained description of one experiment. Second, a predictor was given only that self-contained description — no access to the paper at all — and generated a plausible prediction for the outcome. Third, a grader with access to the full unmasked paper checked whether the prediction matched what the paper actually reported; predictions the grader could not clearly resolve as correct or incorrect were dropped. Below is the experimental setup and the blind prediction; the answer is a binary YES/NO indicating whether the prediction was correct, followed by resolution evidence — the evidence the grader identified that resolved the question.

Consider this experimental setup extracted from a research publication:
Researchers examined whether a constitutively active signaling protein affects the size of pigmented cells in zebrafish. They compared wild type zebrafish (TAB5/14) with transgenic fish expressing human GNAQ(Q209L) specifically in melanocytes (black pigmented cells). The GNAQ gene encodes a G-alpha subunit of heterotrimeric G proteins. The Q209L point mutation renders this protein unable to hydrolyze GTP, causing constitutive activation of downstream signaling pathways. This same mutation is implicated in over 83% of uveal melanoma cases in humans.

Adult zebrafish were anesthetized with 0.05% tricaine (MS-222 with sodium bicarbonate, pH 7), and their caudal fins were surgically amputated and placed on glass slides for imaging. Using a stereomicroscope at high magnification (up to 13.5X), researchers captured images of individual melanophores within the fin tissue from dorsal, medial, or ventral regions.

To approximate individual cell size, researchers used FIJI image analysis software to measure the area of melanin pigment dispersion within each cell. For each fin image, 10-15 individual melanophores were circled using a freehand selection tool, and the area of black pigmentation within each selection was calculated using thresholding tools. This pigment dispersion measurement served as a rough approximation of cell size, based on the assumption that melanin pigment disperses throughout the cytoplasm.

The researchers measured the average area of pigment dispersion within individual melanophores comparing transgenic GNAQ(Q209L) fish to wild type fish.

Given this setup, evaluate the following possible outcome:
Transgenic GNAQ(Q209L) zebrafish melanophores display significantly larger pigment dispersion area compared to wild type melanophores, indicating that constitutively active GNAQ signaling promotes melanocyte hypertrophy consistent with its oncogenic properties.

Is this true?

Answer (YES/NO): NO